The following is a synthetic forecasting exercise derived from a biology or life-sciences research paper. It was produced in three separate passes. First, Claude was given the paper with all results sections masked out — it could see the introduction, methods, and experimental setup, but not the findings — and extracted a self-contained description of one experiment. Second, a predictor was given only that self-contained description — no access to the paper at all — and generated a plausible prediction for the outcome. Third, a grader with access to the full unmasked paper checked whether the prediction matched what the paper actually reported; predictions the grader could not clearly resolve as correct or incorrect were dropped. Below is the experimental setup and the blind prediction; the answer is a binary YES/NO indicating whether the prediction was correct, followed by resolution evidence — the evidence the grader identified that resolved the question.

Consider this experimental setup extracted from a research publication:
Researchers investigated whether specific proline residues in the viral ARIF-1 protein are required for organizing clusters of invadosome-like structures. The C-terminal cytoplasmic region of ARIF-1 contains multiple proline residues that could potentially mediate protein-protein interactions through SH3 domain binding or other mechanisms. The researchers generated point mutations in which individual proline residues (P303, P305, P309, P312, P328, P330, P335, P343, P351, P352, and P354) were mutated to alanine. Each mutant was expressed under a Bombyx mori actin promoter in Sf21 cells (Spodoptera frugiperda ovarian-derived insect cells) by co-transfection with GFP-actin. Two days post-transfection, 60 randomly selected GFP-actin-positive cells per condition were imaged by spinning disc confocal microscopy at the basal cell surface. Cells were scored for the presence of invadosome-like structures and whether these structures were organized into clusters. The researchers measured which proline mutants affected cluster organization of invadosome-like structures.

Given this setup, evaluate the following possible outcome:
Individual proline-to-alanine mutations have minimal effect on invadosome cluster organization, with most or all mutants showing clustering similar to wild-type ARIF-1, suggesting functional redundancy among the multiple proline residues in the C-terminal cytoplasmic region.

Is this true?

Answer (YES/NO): NO